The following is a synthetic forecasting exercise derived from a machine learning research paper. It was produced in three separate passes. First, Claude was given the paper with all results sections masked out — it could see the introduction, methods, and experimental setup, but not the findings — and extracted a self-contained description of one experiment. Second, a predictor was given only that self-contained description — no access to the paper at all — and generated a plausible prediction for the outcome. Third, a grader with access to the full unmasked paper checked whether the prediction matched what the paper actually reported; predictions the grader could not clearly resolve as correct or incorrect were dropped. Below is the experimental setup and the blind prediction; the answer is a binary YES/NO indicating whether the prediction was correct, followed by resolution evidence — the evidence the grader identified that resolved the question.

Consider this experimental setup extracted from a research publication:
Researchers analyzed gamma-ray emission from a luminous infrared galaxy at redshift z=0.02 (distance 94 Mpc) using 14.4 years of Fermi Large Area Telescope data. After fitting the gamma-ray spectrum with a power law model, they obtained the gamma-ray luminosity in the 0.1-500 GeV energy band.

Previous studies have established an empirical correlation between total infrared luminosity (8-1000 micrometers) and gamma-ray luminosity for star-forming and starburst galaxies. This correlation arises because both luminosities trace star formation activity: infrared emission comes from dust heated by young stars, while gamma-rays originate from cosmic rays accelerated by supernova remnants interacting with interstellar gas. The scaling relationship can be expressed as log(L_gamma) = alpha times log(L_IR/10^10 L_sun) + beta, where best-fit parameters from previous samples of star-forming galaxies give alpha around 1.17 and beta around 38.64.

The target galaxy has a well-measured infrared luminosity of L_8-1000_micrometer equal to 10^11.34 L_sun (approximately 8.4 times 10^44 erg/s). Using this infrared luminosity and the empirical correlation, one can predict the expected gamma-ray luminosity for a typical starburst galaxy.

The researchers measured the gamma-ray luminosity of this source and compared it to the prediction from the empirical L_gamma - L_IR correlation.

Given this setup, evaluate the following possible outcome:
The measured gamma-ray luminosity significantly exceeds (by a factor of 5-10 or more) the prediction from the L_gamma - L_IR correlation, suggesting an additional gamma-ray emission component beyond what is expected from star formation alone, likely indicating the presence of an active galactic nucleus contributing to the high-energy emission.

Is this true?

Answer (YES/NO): NO